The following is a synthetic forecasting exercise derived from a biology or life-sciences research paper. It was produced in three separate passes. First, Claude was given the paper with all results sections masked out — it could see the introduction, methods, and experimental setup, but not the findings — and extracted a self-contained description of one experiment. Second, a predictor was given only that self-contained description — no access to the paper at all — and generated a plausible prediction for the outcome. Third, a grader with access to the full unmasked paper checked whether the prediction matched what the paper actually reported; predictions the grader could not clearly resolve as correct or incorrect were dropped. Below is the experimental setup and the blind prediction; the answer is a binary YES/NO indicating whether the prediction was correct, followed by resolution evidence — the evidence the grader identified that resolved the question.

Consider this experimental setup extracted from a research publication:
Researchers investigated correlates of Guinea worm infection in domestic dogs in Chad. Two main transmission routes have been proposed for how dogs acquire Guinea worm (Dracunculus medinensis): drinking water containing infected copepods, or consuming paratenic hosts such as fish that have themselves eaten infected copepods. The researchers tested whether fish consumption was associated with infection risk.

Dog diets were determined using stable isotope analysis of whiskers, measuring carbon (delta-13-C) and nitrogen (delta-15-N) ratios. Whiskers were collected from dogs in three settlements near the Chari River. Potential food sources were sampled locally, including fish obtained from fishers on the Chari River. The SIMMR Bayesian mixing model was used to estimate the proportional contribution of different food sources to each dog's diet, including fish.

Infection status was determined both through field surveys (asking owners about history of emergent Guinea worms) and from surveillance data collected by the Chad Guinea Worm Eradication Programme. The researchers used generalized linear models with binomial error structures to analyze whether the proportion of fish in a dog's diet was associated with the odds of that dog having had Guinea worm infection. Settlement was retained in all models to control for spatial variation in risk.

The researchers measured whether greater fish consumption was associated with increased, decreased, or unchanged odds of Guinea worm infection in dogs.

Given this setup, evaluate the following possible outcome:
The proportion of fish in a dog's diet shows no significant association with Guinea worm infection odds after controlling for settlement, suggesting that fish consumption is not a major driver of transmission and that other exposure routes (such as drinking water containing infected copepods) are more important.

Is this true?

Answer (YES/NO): NO